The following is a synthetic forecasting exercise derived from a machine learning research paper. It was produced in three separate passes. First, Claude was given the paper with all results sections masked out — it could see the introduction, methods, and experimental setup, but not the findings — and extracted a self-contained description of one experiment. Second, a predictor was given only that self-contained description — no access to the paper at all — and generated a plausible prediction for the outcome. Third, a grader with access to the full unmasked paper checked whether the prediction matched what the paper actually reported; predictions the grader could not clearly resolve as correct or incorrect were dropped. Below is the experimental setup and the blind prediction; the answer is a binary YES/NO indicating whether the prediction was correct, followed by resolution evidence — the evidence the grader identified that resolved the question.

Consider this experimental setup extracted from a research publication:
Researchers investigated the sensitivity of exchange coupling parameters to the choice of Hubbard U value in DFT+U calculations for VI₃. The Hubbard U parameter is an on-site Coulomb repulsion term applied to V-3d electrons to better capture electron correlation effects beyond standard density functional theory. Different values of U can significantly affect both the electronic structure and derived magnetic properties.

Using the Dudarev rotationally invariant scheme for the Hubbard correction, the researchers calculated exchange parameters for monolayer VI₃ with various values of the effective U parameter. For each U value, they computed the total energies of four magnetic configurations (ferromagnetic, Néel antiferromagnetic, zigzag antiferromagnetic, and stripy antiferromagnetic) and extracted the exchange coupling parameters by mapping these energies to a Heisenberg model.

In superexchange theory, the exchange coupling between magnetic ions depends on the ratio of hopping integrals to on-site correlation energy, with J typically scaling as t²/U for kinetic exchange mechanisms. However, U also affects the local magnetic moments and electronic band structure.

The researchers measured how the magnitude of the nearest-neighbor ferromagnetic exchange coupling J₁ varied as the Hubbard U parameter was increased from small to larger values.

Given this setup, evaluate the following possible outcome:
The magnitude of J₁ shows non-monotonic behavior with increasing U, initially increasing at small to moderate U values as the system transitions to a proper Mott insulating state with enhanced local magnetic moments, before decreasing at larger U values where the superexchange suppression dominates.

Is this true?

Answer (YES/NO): NO